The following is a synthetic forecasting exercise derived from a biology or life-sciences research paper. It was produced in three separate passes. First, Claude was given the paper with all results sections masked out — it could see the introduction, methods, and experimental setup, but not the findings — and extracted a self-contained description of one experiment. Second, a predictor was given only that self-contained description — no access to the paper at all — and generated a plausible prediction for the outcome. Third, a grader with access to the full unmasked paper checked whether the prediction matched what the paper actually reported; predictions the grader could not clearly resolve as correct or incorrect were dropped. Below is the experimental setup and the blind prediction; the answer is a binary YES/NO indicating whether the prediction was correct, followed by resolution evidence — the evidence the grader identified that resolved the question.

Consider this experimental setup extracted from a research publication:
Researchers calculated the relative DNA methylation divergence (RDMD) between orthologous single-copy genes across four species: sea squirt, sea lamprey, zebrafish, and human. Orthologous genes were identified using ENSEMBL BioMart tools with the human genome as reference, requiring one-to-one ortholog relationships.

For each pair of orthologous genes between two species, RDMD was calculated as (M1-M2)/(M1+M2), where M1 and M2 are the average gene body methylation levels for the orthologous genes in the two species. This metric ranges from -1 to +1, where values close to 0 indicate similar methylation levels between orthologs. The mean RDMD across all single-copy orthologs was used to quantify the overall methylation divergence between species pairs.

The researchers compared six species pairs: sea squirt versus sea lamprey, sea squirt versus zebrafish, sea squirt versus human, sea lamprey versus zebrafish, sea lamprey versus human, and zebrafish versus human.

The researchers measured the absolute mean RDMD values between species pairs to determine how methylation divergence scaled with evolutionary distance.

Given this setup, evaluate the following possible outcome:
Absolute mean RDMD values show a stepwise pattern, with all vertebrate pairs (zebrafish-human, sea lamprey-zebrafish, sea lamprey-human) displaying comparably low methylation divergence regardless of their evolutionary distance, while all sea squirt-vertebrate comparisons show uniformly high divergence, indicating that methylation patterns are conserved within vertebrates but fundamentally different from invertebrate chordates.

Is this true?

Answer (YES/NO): NO